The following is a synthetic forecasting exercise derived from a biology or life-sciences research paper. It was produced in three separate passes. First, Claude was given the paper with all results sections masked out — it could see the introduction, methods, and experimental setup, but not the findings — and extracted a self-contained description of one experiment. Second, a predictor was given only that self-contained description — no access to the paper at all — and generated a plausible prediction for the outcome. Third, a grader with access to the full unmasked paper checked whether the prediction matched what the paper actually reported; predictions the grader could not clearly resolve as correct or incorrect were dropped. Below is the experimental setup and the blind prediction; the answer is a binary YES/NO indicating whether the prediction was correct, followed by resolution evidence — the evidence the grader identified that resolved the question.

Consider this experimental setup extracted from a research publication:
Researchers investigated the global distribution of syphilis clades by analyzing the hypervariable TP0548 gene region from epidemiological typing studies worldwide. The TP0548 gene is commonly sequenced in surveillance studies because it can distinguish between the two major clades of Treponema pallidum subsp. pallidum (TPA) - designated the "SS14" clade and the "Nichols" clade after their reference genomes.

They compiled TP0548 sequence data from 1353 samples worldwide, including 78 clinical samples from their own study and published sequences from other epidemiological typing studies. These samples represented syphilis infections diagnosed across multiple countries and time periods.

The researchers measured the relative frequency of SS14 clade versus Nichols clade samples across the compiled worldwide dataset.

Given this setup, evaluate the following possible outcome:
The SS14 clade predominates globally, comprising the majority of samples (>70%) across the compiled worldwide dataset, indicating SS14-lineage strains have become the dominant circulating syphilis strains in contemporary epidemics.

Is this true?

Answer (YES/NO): YES